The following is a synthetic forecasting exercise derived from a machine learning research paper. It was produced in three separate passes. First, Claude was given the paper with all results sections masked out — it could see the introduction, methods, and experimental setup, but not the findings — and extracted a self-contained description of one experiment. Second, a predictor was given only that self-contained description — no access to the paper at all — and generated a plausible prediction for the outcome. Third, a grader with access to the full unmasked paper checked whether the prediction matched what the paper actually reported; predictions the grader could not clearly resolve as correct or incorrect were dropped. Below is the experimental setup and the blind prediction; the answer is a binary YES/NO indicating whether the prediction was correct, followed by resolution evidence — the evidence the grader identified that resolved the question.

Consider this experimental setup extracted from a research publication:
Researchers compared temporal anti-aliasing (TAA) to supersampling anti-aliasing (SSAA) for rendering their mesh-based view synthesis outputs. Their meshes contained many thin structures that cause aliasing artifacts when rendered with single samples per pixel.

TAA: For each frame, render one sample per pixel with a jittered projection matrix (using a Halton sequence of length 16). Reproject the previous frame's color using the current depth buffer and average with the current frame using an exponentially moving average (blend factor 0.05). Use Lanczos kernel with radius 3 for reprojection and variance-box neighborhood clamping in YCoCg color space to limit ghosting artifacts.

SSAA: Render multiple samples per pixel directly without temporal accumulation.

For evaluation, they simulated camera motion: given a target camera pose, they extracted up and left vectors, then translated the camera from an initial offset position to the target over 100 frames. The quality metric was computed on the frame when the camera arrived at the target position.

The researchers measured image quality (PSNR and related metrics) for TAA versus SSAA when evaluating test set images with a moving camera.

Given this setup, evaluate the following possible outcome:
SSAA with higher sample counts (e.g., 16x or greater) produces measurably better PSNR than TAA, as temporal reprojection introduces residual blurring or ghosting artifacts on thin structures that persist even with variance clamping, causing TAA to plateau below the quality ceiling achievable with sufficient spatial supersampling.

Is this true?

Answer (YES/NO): NO